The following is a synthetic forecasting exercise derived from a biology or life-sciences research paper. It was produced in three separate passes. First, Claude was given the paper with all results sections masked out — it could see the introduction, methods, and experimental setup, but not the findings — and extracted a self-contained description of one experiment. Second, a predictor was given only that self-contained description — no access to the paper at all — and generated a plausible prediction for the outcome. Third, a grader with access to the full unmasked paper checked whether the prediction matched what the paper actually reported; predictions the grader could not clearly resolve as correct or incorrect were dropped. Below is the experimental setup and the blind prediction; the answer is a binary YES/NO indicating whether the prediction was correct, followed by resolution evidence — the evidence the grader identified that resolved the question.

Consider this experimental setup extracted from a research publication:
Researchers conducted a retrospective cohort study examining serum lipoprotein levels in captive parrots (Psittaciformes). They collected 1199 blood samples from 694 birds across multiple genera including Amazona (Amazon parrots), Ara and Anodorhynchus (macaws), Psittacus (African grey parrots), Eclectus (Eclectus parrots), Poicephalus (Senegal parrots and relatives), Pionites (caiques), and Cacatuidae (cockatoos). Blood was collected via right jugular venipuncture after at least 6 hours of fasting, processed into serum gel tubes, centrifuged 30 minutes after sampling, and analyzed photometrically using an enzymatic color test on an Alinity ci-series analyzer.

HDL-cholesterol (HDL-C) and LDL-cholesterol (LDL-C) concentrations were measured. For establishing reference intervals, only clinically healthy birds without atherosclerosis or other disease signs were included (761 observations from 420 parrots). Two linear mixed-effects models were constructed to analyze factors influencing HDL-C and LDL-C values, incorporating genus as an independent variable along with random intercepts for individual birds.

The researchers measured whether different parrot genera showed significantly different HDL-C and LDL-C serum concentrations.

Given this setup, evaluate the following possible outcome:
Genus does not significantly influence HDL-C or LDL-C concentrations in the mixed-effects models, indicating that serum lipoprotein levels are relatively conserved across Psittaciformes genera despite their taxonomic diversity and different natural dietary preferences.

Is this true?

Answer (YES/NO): NO